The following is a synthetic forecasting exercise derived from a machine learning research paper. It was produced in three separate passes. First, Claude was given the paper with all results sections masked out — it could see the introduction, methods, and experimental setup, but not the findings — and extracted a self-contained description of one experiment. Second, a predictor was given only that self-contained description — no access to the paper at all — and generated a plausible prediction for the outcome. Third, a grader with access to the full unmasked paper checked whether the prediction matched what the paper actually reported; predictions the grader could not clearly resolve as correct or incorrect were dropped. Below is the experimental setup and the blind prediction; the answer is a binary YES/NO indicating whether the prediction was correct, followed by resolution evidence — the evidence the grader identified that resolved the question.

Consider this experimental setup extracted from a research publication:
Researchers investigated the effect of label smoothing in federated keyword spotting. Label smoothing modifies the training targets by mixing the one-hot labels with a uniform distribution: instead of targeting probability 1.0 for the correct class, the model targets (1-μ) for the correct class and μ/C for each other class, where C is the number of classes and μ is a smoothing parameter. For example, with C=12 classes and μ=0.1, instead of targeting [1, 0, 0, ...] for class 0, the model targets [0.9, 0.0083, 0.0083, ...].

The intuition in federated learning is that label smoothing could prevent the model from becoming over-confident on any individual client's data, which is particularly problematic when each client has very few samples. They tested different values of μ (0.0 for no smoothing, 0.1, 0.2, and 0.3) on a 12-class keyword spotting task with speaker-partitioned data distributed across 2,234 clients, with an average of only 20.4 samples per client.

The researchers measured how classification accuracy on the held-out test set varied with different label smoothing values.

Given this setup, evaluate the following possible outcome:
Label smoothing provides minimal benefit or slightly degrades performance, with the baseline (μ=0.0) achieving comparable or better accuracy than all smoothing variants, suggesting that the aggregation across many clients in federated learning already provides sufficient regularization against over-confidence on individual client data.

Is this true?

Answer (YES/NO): NO